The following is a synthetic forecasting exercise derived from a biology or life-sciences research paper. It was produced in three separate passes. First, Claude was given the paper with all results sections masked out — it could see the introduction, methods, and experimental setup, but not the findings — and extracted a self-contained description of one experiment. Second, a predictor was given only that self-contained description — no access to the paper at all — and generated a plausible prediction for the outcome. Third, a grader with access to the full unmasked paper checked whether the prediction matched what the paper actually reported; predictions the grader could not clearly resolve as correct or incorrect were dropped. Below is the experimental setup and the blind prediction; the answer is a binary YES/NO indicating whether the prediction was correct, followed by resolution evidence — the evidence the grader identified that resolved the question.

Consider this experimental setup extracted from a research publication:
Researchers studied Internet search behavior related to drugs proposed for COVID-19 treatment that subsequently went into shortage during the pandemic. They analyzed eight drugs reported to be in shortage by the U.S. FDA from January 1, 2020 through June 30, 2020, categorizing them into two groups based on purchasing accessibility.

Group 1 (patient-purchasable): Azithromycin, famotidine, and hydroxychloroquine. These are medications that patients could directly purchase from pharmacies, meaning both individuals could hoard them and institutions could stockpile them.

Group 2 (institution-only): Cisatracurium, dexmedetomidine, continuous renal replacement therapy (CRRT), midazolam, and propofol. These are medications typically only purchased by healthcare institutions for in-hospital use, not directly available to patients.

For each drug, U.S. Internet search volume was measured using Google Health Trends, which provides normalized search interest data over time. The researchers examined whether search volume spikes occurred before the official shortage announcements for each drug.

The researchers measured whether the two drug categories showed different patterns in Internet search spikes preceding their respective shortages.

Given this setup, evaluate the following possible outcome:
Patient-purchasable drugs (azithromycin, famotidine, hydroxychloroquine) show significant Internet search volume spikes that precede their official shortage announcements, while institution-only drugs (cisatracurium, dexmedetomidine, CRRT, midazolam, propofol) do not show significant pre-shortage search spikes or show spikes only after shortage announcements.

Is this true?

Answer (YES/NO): YES